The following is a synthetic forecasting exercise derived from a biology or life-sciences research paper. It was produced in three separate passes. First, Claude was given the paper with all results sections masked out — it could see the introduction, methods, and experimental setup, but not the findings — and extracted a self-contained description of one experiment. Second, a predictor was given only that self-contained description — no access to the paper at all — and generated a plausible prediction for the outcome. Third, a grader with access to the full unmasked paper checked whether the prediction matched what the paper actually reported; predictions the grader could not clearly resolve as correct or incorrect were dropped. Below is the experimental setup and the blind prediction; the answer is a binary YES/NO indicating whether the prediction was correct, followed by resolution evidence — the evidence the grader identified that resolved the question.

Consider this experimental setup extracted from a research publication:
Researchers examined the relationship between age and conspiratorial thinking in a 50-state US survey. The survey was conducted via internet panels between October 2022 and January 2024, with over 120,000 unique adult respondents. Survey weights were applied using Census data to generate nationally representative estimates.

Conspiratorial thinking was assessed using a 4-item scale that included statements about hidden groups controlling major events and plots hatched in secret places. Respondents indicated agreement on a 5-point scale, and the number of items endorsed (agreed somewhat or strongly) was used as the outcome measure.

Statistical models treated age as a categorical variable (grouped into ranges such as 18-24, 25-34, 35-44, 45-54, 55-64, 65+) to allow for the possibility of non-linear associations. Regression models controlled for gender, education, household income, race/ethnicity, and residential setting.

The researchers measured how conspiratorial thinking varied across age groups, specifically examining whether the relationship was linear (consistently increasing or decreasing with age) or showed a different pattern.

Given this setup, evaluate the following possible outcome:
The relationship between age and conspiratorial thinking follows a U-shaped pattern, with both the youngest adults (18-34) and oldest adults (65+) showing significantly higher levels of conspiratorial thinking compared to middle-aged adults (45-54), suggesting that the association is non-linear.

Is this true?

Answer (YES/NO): NO